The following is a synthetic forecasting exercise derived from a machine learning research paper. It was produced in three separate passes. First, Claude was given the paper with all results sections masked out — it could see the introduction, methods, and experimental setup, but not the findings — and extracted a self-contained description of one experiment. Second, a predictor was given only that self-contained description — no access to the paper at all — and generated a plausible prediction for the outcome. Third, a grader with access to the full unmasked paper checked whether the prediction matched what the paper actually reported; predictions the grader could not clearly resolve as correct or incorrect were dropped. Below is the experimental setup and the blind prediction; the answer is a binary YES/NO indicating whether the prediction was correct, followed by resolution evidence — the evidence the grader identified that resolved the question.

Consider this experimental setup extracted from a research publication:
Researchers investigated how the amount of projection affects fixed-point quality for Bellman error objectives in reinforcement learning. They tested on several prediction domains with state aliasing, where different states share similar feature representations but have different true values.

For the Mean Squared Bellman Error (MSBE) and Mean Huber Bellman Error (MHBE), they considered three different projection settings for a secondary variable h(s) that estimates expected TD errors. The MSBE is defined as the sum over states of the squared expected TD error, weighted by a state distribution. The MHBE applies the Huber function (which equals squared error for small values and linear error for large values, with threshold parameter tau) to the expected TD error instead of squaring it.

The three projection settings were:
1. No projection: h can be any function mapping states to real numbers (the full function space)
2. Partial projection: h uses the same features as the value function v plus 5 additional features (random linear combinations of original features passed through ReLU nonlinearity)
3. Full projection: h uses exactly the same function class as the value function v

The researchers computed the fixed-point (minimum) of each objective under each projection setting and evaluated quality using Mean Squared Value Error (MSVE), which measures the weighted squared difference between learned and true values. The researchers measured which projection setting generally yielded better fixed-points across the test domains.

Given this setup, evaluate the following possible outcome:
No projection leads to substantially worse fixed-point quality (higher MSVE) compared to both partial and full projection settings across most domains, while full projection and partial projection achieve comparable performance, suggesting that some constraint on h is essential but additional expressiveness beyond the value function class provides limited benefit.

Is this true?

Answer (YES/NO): NO